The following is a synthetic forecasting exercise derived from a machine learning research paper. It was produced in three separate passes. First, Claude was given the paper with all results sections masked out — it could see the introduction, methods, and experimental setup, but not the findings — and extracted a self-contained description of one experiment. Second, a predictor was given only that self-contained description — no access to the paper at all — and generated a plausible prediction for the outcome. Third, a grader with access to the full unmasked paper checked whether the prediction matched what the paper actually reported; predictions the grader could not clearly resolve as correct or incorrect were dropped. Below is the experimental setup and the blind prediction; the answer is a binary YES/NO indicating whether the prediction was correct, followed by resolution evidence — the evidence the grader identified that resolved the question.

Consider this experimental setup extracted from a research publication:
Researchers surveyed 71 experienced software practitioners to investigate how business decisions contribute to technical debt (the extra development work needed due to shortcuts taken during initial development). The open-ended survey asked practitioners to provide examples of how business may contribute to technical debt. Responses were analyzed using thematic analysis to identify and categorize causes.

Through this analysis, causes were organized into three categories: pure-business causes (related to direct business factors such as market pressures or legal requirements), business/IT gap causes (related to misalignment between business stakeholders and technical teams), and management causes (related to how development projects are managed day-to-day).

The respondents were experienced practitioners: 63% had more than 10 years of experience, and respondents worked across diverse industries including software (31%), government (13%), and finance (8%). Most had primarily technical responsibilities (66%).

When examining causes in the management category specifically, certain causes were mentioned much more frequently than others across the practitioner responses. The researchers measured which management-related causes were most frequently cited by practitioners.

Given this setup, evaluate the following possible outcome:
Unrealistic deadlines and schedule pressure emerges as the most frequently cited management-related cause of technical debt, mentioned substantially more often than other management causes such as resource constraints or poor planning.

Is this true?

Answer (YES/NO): YES